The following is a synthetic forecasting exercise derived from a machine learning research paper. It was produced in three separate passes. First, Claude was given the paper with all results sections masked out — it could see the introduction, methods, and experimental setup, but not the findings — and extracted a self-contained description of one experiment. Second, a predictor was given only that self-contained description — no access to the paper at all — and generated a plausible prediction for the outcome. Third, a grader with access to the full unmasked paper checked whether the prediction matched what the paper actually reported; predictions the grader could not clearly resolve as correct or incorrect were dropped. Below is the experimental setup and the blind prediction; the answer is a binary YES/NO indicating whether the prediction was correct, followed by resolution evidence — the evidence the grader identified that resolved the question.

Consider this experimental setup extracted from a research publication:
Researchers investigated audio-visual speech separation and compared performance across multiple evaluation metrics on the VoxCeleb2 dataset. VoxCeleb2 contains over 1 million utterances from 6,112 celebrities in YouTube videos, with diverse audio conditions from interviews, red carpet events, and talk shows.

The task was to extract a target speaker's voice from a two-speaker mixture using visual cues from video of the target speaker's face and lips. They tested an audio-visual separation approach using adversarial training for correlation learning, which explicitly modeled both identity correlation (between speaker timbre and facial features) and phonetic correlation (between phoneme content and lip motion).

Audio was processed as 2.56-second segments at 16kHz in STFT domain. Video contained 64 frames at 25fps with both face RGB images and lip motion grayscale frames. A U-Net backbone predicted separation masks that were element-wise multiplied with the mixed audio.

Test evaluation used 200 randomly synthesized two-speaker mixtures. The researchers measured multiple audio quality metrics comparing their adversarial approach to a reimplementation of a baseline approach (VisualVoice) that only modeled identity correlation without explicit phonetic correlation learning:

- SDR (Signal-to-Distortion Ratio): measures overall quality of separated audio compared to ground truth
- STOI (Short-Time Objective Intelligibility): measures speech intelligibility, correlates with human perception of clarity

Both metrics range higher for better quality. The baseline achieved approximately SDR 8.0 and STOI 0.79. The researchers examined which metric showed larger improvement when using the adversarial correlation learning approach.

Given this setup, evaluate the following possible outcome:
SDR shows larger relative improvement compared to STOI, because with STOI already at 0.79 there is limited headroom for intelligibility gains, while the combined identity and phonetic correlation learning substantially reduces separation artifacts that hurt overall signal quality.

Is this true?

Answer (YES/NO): YES